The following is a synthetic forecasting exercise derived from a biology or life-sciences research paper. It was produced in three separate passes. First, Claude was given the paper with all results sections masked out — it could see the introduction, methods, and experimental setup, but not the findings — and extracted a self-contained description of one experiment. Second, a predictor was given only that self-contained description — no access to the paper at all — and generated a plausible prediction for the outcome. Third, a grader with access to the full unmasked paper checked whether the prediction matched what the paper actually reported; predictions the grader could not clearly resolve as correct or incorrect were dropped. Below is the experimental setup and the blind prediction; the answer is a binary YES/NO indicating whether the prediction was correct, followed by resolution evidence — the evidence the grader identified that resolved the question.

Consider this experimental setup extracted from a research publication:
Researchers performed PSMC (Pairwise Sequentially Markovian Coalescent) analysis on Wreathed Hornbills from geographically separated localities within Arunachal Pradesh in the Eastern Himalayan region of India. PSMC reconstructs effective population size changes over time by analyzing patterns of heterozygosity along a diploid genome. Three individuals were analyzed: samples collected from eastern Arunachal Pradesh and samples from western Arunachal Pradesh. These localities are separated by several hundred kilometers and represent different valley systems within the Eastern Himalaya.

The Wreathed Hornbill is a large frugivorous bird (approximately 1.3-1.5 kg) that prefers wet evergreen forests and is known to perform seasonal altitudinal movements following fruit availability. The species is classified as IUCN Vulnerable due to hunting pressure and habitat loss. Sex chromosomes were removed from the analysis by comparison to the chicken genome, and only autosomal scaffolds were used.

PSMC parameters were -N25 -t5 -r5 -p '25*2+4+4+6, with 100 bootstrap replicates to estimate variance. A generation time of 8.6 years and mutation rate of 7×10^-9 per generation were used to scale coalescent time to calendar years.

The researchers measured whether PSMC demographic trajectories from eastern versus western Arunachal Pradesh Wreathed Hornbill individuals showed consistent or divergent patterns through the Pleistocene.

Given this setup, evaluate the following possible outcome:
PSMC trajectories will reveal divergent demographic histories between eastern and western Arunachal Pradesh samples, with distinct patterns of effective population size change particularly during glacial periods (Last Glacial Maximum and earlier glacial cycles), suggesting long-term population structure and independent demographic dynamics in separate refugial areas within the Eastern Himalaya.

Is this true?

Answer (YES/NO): NO